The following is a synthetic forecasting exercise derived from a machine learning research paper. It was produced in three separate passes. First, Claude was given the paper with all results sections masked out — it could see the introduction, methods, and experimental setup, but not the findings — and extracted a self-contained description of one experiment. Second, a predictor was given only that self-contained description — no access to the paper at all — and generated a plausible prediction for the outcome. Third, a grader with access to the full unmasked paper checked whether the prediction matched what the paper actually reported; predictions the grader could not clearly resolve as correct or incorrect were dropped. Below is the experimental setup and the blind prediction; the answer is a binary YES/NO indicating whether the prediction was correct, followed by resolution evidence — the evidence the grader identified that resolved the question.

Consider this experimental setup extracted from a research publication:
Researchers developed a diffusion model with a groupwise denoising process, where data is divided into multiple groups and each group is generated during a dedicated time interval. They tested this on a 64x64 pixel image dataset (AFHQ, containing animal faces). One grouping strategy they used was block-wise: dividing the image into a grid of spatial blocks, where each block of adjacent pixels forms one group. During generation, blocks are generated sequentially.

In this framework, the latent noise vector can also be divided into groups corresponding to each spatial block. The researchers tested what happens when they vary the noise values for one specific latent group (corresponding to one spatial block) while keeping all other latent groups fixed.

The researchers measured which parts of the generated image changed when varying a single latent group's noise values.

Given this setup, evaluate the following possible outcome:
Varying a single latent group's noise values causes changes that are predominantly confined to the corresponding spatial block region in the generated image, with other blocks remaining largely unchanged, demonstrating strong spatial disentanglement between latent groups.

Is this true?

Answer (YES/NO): YES